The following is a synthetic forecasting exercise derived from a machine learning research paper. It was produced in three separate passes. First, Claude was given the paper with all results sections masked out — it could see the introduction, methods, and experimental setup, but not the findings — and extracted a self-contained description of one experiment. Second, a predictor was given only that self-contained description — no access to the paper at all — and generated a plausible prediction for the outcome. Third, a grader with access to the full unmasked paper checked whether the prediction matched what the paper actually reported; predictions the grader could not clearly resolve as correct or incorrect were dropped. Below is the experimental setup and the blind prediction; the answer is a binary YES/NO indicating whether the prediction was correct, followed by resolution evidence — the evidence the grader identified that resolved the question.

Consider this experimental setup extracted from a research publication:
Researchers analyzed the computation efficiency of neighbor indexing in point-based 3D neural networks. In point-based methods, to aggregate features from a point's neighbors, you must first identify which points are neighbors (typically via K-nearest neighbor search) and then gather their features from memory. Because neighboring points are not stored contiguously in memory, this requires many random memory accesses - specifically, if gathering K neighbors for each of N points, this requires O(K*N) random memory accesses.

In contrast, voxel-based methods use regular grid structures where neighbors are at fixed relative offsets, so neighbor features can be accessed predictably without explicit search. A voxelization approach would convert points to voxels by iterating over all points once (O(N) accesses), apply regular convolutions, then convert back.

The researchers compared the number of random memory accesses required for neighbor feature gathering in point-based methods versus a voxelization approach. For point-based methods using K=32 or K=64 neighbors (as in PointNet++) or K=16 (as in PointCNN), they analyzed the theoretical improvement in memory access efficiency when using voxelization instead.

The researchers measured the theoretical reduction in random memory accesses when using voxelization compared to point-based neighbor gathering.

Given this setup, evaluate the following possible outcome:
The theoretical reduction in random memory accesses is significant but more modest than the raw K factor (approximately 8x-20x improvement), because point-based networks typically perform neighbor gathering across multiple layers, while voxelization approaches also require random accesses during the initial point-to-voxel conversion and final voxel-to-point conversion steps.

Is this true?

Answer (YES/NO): NO